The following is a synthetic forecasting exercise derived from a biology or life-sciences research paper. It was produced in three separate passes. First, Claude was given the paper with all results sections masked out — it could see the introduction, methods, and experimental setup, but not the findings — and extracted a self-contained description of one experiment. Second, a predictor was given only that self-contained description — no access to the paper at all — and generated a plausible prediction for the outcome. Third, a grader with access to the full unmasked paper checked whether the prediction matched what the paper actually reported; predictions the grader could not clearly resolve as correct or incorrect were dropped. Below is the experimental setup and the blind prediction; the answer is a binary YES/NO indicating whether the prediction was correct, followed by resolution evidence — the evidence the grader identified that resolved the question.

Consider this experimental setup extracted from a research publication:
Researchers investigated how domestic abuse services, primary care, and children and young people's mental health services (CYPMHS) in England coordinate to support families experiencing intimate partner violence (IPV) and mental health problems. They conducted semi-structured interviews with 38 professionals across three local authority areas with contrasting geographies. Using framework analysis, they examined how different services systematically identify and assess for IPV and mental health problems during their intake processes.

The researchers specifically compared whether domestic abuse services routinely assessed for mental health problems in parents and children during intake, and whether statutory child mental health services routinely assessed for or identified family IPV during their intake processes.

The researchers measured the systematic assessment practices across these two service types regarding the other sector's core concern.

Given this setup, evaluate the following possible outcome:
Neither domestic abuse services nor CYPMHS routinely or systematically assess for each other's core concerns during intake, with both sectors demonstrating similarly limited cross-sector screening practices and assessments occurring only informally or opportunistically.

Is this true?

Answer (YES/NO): NO